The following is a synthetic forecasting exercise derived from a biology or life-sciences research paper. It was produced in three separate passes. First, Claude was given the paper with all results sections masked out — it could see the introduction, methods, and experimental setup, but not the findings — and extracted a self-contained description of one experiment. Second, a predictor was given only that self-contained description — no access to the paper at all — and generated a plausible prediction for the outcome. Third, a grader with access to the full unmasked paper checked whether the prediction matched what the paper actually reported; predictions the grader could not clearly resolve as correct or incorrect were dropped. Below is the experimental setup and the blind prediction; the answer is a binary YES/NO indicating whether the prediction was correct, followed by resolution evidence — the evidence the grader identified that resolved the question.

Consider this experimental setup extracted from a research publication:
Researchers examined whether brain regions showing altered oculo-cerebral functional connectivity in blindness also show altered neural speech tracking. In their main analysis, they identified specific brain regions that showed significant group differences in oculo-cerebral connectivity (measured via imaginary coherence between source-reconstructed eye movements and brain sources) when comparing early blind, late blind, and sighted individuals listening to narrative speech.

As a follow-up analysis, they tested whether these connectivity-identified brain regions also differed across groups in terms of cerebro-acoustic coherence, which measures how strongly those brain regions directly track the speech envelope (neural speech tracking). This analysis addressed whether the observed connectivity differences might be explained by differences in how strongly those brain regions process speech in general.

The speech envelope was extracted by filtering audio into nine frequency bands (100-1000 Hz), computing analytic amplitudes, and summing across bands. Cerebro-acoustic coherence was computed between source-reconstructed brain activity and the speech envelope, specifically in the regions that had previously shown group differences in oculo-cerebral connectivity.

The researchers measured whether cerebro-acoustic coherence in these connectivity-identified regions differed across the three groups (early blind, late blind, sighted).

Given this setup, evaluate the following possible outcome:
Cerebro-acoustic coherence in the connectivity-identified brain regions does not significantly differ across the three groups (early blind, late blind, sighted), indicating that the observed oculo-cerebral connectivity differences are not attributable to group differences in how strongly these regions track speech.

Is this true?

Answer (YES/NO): YES